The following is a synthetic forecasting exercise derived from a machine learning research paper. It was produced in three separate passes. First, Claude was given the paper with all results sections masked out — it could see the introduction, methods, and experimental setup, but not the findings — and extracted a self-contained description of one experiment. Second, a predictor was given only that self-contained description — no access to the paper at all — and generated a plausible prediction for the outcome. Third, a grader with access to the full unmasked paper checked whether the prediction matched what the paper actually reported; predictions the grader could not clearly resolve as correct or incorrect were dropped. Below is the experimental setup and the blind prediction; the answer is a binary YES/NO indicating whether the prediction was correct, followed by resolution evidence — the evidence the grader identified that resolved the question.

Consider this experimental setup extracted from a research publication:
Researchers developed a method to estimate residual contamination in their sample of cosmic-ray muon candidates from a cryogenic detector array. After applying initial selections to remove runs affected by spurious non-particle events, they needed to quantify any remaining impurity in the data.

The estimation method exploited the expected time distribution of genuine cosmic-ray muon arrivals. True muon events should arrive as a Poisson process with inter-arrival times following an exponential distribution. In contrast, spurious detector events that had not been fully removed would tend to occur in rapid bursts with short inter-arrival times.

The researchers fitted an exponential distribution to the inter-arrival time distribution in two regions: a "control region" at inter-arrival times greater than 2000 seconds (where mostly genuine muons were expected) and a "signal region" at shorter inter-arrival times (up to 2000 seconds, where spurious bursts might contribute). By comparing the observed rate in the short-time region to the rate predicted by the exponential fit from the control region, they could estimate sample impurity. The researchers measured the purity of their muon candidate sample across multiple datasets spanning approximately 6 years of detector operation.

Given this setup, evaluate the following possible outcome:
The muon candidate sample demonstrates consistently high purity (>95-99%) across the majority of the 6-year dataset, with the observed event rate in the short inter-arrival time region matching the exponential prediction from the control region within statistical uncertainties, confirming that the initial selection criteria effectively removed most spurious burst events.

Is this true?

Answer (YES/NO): YES